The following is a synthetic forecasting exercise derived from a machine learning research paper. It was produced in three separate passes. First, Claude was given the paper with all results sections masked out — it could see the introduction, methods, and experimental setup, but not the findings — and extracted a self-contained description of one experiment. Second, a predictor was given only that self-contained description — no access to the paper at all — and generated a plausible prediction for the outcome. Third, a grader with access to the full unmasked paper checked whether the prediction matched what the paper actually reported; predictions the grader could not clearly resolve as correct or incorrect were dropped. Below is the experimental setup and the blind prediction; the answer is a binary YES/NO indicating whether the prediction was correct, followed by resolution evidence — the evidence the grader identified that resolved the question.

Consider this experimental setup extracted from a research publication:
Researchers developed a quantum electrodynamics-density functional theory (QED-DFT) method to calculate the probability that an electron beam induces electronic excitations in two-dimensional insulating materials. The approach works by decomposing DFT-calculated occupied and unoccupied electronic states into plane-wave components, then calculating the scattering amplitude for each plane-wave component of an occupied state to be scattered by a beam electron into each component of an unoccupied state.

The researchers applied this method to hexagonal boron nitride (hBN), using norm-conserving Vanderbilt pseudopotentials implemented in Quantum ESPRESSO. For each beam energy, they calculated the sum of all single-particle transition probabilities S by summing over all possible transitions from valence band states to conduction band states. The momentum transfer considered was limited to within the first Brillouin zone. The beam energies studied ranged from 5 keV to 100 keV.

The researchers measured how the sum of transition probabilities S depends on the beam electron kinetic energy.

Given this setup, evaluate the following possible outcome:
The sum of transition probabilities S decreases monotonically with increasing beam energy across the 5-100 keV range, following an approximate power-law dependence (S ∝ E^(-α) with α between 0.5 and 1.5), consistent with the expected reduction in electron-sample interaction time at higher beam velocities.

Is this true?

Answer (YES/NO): NO